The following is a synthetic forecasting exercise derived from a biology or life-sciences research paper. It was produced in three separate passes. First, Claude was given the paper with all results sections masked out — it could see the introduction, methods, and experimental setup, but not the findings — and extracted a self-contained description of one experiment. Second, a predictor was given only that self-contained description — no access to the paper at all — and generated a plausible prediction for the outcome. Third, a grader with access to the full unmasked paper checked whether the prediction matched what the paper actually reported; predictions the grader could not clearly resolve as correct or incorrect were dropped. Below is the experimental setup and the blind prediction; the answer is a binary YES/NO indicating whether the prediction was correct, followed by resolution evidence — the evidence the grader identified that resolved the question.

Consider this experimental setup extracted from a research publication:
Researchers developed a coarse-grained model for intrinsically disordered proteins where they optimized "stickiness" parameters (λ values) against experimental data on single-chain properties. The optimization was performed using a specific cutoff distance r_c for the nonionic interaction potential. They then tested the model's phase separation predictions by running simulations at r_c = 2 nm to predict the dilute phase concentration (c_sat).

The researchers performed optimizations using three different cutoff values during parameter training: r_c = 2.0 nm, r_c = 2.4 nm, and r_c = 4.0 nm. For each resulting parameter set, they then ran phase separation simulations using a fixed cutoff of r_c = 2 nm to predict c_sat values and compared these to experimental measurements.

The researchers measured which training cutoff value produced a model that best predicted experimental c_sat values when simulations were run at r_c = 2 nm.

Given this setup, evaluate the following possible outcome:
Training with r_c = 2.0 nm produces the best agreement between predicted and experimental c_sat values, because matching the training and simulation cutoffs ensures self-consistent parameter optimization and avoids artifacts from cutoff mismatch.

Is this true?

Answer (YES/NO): NO